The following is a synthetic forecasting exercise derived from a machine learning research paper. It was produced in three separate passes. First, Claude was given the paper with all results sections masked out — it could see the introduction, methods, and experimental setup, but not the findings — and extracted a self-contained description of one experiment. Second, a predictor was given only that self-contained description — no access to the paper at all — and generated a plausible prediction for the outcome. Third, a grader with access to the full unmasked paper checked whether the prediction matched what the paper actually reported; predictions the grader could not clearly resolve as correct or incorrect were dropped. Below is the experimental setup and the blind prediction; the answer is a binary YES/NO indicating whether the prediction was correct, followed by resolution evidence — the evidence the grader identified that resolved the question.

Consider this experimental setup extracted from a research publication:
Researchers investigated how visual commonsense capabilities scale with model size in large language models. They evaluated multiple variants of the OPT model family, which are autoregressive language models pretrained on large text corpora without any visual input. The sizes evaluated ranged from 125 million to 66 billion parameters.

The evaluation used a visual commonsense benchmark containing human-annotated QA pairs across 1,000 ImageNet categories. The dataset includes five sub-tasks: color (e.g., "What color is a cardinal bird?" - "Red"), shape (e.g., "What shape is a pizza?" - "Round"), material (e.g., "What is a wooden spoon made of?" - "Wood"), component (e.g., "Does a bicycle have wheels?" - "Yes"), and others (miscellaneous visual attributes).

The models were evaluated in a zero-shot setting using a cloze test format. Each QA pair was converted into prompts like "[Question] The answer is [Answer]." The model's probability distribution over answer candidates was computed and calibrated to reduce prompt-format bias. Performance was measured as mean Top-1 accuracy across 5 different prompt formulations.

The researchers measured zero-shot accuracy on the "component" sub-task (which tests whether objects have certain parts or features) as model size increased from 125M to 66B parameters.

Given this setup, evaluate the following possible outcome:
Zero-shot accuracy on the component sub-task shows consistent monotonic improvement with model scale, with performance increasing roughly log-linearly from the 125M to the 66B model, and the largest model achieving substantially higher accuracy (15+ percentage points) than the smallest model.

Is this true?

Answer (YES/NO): NO